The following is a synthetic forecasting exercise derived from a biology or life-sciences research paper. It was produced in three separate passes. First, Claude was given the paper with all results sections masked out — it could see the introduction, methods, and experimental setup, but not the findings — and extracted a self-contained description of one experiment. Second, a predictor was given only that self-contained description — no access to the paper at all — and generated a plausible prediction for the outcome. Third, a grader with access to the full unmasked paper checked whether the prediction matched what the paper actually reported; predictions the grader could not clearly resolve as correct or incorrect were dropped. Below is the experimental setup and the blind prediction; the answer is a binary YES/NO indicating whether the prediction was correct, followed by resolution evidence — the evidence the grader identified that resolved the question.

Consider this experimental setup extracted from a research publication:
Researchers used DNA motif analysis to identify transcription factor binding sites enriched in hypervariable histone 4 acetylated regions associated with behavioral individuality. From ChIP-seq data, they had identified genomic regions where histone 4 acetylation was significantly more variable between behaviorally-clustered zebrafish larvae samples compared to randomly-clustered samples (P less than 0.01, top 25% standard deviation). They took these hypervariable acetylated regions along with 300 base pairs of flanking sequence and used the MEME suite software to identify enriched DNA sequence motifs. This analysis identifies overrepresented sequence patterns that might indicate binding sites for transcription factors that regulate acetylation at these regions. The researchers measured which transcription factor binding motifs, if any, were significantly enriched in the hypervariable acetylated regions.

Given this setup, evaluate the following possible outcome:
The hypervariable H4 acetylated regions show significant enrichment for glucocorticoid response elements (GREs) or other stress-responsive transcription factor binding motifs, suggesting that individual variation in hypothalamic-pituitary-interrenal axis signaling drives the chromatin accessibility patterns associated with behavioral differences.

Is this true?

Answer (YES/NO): NO